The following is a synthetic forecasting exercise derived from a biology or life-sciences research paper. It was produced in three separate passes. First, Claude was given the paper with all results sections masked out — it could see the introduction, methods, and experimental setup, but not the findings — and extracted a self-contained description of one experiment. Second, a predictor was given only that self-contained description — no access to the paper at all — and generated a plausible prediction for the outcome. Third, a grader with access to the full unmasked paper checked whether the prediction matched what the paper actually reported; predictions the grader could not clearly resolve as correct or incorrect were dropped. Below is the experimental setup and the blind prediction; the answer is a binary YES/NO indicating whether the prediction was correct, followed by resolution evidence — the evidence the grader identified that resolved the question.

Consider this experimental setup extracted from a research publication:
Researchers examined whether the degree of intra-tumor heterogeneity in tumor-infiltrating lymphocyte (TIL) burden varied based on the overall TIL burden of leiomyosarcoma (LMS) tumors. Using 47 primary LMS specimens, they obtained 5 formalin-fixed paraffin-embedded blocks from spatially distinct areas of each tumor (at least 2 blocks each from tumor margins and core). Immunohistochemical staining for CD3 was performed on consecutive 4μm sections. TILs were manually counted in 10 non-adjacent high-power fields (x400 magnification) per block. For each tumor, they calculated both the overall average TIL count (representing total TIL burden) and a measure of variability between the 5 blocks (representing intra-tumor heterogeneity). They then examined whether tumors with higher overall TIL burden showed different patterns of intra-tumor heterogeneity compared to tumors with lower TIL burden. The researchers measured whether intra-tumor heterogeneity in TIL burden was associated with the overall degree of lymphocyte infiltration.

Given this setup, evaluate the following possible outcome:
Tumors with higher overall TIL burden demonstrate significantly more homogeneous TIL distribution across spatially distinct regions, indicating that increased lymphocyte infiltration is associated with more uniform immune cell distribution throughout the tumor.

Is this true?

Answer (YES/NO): NO